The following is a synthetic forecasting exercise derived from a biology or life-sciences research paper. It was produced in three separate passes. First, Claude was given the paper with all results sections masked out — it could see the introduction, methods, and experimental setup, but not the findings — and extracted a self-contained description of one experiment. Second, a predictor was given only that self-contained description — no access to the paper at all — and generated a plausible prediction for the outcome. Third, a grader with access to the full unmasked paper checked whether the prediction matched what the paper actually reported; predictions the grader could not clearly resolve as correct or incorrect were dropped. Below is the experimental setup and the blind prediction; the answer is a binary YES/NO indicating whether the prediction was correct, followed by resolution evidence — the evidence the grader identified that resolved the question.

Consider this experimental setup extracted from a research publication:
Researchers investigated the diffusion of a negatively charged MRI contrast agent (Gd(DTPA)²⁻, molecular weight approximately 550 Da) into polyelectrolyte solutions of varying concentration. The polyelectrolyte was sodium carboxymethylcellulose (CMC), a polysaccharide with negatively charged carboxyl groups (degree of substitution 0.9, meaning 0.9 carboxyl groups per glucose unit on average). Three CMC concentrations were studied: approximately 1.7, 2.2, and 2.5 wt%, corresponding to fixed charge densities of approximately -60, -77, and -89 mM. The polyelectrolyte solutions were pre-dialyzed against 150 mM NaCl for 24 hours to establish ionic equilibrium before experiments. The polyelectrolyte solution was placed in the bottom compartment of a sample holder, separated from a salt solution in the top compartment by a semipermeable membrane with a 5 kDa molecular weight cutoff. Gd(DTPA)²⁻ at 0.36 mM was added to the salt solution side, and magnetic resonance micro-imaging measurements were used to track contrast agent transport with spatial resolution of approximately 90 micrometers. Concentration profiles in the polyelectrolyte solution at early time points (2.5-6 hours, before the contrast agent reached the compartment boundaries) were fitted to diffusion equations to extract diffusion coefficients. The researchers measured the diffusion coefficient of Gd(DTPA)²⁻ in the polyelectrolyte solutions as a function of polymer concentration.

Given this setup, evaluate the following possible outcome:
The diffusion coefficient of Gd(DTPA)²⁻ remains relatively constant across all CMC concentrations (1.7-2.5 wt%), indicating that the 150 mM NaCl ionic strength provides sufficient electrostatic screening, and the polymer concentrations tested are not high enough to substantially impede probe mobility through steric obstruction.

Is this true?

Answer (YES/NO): NO